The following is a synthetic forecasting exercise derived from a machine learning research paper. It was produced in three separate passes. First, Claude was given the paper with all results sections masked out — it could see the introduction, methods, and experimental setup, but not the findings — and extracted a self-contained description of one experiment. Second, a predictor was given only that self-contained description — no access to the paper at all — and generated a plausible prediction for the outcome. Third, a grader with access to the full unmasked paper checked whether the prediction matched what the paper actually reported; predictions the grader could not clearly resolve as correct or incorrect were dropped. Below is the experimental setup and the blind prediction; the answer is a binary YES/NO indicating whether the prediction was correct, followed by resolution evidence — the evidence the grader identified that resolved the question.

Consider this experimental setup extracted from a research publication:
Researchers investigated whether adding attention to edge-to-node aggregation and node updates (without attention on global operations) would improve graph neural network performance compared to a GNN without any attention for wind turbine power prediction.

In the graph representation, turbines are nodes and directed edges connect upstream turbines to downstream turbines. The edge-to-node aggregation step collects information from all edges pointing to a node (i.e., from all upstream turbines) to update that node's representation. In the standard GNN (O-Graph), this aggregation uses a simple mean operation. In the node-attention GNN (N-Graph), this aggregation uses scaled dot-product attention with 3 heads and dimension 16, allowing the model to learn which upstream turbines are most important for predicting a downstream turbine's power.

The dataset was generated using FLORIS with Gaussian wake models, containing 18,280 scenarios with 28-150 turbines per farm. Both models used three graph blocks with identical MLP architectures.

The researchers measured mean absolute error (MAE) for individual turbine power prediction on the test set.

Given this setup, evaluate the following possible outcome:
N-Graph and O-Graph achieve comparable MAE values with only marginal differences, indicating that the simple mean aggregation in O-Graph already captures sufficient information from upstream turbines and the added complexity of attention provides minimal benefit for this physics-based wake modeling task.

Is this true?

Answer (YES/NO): YES